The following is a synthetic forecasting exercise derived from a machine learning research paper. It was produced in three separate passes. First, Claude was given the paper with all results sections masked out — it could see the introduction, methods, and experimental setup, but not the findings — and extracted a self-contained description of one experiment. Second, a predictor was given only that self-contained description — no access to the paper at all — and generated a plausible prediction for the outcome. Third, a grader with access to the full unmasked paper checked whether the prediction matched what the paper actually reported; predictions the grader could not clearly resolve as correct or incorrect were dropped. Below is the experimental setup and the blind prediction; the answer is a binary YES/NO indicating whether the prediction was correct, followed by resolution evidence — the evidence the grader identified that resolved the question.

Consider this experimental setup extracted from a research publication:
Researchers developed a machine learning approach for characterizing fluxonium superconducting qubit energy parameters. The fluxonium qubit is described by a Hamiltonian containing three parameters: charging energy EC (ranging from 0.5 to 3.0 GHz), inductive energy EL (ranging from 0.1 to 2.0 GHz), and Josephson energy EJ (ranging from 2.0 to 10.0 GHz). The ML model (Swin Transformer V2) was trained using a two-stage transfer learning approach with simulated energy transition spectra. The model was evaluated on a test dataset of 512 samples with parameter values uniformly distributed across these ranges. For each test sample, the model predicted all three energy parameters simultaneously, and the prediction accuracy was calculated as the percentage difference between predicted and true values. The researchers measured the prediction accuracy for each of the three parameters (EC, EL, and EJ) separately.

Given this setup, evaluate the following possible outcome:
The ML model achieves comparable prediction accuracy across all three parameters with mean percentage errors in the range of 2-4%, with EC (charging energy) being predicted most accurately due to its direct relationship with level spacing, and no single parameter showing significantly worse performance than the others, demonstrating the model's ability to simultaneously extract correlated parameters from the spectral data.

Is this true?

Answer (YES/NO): NO